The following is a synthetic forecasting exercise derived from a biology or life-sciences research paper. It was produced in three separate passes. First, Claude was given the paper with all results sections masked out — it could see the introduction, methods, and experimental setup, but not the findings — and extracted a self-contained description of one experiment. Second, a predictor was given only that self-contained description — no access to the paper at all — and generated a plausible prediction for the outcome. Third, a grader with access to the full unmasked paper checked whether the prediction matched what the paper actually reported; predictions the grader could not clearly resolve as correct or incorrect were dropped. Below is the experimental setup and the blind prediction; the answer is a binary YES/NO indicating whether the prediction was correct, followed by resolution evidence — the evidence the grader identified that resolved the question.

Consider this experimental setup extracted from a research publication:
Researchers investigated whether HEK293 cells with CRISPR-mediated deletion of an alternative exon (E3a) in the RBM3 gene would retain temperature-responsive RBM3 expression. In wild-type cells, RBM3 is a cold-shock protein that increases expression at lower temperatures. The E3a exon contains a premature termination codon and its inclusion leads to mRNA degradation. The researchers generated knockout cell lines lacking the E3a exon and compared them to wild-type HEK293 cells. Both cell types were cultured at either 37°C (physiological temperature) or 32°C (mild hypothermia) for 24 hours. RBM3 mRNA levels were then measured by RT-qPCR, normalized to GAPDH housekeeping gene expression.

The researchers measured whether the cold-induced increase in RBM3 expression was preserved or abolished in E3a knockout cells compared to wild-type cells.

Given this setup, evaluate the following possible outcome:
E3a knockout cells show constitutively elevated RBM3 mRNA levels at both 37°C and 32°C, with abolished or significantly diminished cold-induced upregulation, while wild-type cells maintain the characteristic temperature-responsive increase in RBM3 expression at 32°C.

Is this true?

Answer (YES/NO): YES